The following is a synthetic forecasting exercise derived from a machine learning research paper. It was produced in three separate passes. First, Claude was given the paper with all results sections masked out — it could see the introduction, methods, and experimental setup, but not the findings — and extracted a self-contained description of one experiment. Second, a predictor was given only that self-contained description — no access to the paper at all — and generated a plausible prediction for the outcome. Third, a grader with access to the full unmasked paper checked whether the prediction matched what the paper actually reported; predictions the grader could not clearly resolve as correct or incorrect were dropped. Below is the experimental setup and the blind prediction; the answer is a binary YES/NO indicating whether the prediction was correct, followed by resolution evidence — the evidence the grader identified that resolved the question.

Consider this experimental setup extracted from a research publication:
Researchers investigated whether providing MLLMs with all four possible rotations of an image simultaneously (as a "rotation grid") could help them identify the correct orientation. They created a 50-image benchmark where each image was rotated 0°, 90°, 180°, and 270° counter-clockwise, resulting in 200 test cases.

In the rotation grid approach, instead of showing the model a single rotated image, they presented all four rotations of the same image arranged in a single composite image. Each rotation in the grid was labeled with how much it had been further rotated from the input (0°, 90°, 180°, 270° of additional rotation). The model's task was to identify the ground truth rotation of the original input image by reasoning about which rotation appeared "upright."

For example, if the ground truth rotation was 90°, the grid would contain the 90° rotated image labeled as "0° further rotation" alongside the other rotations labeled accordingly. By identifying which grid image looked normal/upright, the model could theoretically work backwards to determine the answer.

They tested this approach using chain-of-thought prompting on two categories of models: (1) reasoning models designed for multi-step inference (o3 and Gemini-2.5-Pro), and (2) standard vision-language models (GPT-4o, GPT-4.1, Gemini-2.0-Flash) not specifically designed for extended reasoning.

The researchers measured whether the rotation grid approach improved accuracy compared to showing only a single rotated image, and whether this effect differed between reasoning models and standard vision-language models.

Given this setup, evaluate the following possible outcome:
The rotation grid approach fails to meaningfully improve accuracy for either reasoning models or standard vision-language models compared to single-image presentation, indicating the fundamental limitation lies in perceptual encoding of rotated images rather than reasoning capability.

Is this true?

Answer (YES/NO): NO